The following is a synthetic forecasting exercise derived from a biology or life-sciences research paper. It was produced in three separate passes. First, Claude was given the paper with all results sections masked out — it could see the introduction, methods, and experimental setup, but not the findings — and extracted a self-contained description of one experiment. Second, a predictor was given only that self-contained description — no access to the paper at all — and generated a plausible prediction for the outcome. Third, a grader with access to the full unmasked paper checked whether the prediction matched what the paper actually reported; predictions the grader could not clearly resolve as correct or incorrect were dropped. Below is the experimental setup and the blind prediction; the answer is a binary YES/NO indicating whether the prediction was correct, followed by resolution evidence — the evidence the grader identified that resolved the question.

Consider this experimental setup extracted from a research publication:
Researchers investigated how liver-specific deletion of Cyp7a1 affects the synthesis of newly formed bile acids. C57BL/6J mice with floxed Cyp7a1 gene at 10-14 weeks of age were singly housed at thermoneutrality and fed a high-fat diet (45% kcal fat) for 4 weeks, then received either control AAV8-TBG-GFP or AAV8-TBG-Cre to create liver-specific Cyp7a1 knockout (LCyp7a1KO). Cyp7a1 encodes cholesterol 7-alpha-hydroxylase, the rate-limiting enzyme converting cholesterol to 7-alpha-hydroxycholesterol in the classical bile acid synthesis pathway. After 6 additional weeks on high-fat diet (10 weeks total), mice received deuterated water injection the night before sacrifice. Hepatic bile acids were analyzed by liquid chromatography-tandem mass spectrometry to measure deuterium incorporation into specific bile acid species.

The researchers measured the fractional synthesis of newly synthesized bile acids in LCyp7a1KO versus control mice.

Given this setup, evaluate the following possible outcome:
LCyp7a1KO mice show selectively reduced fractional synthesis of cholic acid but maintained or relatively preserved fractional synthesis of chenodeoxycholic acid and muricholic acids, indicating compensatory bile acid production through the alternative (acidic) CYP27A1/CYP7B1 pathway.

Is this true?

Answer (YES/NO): NO